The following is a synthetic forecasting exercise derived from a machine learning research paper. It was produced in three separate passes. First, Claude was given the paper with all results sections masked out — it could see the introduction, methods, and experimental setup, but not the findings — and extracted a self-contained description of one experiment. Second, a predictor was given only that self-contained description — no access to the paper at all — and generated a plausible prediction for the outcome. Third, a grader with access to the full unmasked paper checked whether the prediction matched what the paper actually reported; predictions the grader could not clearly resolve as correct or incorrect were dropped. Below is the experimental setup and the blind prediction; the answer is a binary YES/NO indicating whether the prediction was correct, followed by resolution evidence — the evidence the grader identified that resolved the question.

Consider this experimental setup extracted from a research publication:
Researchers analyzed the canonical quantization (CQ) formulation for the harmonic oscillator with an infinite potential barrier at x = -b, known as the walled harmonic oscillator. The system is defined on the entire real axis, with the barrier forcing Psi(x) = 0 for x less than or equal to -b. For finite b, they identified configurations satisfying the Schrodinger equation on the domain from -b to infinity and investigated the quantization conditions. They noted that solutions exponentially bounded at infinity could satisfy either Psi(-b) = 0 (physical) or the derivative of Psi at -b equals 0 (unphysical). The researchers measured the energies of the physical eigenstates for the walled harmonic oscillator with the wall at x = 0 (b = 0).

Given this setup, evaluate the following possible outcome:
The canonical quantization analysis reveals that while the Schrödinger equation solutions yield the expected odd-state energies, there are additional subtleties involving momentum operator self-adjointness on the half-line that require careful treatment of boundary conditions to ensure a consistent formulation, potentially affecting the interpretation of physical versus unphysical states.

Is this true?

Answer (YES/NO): YES